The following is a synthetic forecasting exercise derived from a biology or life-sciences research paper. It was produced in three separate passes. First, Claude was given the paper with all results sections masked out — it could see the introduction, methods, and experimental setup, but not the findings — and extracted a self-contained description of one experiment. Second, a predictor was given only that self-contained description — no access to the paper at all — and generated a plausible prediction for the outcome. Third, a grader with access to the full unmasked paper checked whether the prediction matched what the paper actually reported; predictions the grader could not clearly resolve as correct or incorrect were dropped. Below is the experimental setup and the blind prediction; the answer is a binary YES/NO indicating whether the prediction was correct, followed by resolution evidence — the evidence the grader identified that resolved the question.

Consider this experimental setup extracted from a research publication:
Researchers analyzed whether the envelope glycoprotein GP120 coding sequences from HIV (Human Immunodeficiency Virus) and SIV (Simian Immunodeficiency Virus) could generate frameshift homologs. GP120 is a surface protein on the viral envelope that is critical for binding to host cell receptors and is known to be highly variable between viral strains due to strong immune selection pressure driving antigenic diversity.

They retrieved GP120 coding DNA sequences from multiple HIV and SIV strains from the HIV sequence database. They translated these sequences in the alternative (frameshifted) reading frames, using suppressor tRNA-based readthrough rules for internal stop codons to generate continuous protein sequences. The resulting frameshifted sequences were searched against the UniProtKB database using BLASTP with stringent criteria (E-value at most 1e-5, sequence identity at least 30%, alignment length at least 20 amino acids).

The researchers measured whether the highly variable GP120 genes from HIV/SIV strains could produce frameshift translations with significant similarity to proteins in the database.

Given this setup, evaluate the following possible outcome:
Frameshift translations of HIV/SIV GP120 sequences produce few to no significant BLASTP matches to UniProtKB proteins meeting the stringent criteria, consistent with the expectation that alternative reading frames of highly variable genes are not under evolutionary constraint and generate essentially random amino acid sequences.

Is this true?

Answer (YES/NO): NO